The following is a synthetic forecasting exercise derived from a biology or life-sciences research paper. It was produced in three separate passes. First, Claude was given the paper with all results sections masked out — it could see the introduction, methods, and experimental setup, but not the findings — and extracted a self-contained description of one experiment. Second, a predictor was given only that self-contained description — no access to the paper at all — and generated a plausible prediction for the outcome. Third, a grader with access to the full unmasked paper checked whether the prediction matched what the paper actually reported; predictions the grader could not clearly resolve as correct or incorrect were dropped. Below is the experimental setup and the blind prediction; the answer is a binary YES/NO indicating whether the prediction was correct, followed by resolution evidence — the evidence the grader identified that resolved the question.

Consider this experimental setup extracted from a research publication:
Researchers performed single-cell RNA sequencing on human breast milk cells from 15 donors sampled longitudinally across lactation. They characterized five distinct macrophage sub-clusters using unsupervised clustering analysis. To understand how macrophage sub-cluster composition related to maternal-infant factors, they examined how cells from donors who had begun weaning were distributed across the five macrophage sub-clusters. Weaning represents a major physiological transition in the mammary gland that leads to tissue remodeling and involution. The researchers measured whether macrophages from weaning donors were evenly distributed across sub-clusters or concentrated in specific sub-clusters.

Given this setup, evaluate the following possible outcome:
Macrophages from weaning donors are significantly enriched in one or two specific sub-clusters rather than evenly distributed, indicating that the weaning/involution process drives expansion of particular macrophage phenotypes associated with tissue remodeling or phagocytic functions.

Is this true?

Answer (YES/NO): YES